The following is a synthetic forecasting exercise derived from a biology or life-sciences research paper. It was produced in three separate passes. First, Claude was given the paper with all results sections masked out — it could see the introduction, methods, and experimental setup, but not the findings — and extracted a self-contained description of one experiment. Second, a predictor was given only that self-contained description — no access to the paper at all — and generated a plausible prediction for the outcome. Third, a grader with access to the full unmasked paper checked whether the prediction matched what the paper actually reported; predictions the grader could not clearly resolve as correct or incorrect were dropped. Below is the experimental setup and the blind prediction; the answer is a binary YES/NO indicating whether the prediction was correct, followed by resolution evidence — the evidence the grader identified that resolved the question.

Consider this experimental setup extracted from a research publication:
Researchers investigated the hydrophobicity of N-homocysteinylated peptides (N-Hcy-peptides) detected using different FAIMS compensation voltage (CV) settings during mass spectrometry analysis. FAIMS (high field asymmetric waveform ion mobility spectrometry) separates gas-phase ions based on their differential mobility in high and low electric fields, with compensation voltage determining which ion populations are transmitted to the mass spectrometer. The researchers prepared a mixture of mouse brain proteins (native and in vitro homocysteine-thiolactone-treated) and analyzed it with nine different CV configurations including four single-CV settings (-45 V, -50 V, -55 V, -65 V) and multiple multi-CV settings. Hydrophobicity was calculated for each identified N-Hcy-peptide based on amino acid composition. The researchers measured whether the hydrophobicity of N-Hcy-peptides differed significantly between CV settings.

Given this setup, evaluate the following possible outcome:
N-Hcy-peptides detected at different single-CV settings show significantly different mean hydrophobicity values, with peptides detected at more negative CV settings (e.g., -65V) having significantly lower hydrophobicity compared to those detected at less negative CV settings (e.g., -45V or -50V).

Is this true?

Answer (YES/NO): NO